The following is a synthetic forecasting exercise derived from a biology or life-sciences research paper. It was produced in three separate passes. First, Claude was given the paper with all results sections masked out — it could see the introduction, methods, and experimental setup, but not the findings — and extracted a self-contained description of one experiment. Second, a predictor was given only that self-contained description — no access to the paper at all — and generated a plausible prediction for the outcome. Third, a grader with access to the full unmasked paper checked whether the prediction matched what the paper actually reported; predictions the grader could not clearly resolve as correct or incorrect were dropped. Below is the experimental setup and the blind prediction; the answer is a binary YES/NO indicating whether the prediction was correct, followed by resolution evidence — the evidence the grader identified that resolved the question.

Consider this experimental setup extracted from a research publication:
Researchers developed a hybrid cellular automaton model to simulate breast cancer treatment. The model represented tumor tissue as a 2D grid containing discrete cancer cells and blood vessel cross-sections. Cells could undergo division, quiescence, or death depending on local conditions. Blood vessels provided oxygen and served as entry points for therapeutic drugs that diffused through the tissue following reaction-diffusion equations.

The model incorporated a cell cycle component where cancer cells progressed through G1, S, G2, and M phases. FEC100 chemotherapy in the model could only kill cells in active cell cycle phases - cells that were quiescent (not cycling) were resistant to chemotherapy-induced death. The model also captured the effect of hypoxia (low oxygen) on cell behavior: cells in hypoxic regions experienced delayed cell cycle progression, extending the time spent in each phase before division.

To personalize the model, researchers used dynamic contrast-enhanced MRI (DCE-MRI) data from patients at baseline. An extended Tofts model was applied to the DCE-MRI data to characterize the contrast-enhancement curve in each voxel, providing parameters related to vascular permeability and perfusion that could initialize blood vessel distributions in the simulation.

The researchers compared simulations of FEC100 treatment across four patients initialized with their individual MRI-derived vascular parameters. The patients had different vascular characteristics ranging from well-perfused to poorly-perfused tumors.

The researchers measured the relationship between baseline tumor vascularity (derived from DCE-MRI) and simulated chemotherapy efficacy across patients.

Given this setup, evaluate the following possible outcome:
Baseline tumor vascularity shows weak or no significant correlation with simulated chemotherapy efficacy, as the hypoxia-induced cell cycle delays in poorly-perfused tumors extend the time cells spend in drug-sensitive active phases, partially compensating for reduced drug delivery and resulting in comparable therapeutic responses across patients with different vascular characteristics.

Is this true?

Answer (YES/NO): NO